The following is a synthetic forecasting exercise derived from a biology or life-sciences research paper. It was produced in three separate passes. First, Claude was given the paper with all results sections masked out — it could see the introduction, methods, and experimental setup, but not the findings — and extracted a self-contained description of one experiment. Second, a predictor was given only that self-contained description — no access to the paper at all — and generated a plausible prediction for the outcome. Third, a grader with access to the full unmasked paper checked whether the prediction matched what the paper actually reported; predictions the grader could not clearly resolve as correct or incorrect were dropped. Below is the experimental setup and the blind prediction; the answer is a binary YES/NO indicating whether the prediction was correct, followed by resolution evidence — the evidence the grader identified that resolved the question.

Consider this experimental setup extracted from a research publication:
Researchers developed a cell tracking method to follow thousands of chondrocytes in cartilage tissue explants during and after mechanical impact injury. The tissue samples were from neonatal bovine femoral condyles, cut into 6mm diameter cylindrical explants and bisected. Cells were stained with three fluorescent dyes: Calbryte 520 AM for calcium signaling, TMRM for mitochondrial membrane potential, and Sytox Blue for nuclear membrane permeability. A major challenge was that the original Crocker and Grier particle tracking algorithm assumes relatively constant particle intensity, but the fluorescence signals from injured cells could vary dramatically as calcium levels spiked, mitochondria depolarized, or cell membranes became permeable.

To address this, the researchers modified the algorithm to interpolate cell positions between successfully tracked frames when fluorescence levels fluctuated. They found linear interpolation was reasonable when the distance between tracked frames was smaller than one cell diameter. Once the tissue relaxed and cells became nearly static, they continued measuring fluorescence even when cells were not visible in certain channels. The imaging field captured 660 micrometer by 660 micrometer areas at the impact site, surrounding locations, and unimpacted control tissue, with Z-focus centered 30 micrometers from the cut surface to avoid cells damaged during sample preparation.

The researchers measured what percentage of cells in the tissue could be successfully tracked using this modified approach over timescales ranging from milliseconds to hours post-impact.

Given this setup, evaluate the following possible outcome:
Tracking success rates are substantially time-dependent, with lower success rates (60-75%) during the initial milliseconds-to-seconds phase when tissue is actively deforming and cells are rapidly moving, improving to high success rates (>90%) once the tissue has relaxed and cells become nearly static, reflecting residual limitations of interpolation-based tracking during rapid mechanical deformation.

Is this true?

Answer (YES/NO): NO